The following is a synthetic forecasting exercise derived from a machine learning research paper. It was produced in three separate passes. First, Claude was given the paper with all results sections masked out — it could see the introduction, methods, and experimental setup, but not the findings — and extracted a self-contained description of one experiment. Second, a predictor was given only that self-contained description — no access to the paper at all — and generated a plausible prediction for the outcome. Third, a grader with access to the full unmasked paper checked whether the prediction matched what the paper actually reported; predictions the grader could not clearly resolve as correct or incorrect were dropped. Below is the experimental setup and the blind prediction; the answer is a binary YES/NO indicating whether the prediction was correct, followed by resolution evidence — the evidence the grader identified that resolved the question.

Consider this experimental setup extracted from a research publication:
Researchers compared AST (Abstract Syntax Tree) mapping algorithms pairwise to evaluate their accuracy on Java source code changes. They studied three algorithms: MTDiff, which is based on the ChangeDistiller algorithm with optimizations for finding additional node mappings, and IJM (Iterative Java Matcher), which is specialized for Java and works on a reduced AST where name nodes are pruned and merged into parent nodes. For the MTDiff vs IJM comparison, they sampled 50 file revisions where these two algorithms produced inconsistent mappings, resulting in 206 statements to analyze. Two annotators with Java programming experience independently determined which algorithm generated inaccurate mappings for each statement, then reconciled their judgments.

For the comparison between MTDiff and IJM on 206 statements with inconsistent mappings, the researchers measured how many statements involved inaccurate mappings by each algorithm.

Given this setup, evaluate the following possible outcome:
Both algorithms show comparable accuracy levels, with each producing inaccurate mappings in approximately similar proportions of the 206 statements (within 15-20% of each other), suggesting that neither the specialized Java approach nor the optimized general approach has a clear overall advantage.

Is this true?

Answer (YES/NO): YES